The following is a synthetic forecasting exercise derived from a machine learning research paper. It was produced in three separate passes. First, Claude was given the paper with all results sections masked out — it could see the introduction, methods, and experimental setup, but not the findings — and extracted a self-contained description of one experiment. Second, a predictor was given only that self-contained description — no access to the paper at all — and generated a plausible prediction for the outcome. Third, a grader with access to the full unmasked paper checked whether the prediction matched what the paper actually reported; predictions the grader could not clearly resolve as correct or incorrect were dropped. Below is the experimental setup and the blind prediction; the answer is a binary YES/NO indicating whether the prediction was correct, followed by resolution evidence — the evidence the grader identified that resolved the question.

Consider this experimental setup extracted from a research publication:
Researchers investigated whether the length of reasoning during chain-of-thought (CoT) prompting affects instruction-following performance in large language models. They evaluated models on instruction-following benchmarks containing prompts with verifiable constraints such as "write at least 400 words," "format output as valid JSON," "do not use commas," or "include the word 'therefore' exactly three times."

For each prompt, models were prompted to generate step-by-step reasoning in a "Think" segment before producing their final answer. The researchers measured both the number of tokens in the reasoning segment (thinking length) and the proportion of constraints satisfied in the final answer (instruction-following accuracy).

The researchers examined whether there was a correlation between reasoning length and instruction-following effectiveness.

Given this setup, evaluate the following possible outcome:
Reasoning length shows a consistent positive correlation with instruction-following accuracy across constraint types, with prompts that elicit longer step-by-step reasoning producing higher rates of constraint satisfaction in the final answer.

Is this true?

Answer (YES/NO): NO